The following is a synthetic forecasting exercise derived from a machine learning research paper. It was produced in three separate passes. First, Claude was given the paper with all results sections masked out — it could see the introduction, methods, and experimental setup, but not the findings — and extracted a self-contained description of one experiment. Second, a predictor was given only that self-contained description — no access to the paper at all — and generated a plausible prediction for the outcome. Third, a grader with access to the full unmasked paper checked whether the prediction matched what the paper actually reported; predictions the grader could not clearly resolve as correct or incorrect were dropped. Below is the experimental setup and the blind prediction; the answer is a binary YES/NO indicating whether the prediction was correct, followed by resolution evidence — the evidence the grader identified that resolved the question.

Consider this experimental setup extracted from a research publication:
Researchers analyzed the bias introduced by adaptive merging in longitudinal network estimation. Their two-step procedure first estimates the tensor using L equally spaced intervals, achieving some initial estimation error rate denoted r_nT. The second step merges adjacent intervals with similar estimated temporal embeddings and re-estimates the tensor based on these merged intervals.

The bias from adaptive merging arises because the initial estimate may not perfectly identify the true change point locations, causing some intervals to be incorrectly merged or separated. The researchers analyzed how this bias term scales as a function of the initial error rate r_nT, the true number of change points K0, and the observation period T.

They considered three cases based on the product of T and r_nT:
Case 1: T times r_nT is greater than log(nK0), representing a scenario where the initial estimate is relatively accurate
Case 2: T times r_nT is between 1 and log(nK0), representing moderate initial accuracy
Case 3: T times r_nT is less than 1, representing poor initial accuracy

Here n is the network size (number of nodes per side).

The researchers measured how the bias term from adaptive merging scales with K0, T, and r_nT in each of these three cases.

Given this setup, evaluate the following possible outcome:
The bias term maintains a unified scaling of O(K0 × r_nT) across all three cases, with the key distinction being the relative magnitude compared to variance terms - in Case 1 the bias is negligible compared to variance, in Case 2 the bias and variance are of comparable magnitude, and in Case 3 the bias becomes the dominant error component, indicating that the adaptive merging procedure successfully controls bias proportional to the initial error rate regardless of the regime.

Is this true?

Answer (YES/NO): NO